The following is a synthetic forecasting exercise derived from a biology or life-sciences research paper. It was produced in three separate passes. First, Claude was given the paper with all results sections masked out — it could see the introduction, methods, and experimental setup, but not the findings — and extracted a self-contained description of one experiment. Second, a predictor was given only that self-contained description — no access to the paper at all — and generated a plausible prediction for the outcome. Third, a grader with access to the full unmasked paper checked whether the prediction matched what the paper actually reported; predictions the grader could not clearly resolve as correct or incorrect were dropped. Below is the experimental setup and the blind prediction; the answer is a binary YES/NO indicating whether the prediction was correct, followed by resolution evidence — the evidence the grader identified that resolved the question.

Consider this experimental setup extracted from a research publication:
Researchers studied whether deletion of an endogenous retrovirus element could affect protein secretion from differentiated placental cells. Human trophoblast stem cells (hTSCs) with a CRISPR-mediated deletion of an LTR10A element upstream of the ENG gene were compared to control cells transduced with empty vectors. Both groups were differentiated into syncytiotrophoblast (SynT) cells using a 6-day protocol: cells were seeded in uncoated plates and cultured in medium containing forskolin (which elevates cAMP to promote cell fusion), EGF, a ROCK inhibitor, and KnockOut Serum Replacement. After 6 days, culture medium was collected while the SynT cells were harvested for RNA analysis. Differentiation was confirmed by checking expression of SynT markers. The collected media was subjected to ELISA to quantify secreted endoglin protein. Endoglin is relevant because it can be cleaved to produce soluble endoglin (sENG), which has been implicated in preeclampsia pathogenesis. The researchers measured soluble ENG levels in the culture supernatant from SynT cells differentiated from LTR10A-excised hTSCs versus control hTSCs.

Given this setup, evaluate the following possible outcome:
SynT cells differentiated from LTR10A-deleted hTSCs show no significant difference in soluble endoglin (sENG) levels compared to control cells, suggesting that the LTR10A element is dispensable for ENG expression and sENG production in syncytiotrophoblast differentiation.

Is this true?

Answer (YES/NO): NO